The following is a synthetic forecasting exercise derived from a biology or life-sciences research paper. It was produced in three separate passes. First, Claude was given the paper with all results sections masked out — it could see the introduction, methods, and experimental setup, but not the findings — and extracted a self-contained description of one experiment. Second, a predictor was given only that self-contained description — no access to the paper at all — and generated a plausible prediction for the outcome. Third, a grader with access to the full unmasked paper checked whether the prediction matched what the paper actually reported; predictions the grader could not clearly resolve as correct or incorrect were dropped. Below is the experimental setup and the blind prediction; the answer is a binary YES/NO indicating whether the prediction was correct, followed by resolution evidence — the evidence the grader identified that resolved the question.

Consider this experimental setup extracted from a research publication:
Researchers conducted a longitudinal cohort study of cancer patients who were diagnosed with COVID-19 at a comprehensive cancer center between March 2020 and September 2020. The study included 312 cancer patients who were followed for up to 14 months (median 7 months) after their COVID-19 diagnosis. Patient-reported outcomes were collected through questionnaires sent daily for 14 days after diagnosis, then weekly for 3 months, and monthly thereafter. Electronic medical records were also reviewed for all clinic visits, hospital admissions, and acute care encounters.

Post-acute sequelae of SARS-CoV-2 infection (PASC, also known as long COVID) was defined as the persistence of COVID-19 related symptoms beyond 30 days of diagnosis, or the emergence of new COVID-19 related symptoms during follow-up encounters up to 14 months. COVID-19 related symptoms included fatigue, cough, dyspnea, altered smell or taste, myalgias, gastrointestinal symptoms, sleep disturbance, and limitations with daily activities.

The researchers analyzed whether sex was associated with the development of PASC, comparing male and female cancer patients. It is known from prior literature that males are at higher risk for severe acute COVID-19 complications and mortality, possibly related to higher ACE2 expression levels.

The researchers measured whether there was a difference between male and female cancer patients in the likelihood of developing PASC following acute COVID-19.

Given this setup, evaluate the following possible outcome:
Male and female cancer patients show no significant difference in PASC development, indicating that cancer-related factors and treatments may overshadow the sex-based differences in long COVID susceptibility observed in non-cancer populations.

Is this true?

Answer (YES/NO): NO